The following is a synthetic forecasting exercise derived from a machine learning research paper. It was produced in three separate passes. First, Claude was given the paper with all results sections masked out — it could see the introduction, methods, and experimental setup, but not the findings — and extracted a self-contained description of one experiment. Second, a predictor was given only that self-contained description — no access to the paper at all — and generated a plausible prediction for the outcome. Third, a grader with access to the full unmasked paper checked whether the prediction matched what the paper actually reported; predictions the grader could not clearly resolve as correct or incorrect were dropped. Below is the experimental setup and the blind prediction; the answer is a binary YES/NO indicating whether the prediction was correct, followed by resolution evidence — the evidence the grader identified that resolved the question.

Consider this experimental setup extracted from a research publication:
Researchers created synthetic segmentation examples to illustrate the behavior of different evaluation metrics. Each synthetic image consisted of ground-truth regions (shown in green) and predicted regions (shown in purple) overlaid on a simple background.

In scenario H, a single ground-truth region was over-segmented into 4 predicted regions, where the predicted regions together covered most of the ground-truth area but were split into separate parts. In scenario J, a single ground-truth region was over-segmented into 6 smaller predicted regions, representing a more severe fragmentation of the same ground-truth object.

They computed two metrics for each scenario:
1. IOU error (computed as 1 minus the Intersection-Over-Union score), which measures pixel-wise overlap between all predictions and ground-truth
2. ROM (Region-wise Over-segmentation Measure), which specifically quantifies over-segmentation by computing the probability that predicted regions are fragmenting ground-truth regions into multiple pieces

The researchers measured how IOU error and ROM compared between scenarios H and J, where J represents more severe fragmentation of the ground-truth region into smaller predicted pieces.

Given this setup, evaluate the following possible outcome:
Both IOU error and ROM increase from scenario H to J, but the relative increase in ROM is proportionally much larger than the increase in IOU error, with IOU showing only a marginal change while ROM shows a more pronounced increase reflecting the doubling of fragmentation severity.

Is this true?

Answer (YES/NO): NO